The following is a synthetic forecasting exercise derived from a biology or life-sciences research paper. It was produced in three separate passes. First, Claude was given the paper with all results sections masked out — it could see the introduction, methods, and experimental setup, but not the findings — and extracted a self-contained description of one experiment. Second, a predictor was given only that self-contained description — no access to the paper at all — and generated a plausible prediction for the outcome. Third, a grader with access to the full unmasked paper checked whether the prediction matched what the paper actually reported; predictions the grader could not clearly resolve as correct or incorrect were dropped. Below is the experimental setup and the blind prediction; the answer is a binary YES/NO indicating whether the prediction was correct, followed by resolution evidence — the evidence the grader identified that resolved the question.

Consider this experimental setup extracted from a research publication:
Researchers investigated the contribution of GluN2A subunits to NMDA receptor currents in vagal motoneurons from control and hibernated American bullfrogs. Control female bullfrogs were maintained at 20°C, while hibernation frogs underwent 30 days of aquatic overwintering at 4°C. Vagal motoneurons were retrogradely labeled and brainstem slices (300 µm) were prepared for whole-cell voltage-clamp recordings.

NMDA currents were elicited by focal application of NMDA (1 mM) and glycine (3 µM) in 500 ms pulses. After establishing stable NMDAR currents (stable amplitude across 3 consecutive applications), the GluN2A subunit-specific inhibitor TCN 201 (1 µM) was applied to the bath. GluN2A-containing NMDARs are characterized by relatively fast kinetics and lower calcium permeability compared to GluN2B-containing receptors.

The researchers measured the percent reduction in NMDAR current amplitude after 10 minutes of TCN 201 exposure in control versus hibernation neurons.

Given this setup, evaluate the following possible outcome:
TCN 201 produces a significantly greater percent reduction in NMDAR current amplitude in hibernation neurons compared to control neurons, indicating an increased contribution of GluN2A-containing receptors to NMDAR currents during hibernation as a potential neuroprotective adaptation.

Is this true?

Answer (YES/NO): NO